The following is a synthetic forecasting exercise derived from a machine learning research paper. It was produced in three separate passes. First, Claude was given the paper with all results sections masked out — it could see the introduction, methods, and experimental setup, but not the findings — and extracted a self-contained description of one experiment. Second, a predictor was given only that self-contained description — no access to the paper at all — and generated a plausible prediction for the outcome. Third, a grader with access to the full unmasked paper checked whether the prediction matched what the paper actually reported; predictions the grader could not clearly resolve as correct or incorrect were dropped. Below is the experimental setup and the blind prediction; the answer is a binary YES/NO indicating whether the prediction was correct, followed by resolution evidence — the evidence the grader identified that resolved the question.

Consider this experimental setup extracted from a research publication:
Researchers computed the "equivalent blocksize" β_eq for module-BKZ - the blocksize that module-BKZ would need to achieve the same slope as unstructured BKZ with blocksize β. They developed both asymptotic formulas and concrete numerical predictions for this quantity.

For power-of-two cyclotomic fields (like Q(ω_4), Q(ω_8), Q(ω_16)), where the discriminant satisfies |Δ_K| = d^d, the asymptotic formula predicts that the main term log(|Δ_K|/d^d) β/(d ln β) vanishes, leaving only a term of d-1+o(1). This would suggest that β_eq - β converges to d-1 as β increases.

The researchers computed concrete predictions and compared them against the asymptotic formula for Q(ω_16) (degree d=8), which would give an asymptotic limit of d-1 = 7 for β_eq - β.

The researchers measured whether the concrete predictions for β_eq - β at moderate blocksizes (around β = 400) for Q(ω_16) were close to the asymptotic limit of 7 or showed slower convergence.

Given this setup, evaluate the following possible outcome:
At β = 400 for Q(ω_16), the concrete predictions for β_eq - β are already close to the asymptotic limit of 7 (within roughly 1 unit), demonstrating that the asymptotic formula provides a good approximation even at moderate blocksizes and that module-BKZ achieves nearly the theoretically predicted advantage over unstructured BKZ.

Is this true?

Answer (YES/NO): NO